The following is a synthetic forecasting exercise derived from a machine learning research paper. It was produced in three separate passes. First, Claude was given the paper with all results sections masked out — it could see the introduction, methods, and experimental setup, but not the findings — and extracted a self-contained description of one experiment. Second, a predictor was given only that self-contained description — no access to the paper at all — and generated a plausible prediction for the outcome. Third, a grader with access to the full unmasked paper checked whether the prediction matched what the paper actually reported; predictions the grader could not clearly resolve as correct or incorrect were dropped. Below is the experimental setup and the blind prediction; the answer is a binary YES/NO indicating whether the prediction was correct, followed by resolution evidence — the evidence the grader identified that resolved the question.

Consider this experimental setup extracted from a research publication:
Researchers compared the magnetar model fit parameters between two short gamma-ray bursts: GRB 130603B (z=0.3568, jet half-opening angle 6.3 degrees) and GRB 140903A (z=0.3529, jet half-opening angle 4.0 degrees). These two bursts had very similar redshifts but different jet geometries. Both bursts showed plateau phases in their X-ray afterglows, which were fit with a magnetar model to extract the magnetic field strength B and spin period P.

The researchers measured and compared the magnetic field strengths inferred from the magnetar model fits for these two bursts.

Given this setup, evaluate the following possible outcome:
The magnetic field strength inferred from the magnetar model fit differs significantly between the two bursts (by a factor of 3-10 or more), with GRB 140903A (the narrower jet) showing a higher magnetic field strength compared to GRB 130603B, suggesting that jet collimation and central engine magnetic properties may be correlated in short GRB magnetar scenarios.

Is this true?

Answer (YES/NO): NO